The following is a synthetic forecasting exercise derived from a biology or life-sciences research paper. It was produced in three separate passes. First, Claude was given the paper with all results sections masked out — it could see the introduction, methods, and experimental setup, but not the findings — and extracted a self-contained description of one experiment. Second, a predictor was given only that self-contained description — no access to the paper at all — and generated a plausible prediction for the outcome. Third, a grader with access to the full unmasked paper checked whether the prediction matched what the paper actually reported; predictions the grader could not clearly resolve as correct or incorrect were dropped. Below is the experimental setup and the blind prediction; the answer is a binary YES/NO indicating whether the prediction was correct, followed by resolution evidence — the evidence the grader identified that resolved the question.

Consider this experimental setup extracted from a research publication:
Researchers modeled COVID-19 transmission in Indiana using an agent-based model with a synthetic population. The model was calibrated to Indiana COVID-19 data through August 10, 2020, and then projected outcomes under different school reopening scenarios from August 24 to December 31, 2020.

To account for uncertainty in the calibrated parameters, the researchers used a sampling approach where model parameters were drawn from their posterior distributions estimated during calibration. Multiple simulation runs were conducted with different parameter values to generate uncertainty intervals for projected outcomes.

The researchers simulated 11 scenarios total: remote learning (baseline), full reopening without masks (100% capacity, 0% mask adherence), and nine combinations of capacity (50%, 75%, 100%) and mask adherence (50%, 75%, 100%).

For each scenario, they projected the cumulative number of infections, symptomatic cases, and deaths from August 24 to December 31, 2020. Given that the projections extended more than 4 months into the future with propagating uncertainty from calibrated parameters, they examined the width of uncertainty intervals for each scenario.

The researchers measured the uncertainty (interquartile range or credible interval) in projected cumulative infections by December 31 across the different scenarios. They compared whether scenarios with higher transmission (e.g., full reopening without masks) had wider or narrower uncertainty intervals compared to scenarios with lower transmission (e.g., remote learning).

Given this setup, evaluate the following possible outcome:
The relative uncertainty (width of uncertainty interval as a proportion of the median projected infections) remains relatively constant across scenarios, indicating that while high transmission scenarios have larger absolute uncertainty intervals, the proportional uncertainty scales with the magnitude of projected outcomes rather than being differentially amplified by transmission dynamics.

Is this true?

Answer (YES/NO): NO